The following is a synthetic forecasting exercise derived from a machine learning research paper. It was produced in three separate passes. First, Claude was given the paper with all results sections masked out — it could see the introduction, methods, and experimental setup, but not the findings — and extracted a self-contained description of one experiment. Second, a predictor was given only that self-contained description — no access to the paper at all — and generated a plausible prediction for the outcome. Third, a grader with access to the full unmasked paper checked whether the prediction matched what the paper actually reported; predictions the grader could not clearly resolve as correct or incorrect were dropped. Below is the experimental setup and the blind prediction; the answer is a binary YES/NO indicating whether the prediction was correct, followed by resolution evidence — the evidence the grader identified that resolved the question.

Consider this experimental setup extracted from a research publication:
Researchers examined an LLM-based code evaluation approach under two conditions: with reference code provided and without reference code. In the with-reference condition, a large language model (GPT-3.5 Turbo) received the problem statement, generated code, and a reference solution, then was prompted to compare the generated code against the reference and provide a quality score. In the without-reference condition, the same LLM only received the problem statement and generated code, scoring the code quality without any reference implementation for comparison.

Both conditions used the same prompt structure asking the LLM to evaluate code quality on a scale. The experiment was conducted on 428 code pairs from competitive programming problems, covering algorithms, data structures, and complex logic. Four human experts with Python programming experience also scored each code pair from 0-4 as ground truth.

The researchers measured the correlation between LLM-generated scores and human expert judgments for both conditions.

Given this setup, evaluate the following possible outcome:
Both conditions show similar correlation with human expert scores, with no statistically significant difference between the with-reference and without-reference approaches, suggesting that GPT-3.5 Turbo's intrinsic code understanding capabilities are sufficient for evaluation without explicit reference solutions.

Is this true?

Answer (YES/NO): NO